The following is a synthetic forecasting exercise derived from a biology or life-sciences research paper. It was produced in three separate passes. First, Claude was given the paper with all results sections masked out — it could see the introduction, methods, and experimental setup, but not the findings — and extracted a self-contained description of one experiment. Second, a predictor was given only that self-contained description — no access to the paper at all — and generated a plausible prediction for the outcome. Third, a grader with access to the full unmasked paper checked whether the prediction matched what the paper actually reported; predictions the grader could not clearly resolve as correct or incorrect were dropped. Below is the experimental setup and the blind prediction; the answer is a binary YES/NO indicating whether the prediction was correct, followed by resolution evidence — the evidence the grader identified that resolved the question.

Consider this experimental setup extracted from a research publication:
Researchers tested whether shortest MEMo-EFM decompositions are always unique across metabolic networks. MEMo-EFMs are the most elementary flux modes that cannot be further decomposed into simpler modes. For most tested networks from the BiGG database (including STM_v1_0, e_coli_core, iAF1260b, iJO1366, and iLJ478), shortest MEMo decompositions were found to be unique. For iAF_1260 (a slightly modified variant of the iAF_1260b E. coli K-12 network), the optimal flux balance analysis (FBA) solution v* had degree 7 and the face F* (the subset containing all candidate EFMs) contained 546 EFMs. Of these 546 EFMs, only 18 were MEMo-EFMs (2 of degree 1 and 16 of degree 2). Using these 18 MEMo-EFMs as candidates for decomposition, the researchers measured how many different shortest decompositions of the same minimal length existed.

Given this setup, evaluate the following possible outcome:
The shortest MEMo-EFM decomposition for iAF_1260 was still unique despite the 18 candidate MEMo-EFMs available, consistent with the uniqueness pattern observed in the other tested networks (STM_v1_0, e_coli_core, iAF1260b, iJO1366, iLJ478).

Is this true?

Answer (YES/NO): NO